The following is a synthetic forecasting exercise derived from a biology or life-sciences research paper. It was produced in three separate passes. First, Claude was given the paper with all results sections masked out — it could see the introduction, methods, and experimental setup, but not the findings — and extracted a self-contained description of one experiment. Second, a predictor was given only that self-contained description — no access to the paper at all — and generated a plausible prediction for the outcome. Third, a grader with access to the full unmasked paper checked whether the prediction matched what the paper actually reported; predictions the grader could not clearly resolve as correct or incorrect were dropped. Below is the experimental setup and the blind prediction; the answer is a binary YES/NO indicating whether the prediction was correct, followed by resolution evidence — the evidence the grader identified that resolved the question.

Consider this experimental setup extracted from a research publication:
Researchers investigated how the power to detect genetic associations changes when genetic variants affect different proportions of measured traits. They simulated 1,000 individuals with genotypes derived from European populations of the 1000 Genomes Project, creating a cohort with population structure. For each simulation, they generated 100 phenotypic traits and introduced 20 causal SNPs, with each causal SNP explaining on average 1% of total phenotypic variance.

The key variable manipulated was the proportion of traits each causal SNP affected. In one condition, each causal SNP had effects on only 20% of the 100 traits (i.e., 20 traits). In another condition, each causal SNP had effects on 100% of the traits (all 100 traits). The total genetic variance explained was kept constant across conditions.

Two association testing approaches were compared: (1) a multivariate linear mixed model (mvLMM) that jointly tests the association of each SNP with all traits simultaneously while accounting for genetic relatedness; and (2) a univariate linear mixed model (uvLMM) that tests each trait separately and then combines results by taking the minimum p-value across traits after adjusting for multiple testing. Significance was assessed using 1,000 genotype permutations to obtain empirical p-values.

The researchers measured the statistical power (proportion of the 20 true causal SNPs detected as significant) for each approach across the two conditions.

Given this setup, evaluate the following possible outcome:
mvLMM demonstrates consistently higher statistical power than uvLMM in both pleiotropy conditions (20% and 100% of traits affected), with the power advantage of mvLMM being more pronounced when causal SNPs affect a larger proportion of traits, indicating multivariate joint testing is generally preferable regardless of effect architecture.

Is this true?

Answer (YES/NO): NO